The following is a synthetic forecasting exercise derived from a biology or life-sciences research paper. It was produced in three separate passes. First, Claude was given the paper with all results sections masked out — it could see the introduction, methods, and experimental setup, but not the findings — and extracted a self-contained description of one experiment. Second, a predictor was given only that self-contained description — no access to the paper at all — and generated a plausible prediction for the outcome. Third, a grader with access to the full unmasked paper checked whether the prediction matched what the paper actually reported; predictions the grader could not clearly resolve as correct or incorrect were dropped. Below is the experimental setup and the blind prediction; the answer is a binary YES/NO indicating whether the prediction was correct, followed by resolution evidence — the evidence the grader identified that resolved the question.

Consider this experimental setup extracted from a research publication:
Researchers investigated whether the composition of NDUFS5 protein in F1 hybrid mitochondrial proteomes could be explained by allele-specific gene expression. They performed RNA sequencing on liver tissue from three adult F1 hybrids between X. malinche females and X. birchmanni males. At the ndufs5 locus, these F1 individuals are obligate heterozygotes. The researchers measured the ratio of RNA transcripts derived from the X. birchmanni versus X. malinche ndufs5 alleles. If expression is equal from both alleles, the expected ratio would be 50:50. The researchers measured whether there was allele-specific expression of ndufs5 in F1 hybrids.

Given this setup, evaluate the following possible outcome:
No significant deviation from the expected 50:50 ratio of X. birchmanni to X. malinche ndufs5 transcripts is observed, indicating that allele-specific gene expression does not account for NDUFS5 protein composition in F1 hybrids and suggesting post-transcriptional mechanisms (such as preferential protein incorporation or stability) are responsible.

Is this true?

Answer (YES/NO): YES